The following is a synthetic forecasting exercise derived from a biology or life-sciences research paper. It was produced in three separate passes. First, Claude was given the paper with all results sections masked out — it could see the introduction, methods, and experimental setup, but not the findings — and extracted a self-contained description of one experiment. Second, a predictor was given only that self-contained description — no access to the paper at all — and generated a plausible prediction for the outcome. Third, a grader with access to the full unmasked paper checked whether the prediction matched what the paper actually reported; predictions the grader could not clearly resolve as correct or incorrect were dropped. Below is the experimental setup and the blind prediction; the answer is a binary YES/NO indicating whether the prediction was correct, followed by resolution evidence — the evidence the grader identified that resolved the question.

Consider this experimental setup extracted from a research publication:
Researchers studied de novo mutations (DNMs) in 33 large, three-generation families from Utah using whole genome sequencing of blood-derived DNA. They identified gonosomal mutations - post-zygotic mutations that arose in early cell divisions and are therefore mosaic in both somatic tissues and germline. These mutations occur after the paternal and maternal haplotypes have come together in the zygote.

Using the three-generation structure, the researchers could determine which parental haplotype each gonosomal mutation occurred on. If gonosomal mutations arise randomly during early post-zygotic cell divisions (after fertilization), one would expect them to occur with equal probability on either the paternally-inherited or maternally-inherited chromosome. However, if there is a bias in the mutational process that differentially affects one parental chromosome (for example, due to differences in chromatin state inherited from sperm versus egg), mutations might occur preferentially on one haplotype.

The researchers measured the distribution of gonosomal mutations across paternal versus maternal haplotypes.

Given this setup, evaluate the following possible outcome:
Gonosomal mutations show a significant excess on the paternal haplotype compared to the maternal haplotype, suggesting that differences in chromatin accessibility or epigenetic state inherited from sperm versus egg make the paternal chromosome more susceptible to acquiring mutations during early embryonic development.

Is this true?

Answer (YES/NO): NO